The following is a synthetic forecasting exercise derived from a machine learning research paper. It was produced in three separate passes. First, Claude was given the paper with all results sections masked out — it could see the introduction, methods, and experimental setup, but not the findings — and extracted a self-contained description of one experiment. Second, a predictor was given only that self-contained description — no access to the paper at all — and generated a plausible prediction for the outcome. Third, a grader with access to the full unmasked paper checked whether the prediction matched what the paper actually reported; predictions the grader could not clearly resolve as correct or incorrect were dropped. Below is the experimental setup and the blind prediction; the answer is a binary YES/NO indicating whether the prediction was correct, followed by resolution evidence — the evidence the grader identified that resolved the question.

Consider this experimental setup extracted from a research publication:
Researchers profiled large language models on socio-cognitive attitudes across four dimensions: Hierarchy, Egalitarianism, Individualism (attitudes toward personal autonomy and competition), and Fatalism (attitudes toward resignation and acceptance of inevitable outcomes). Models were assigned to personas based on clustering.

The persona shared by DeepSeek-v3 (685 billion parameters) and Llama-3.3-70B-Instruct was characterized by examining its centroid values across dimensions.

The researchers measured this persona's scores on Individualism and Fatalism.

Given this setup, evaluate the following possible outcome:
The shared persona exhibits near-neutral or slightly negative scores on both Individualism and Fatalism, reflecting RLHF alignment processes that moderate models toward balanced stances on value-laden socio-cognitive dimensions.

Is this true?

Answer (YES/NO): NO